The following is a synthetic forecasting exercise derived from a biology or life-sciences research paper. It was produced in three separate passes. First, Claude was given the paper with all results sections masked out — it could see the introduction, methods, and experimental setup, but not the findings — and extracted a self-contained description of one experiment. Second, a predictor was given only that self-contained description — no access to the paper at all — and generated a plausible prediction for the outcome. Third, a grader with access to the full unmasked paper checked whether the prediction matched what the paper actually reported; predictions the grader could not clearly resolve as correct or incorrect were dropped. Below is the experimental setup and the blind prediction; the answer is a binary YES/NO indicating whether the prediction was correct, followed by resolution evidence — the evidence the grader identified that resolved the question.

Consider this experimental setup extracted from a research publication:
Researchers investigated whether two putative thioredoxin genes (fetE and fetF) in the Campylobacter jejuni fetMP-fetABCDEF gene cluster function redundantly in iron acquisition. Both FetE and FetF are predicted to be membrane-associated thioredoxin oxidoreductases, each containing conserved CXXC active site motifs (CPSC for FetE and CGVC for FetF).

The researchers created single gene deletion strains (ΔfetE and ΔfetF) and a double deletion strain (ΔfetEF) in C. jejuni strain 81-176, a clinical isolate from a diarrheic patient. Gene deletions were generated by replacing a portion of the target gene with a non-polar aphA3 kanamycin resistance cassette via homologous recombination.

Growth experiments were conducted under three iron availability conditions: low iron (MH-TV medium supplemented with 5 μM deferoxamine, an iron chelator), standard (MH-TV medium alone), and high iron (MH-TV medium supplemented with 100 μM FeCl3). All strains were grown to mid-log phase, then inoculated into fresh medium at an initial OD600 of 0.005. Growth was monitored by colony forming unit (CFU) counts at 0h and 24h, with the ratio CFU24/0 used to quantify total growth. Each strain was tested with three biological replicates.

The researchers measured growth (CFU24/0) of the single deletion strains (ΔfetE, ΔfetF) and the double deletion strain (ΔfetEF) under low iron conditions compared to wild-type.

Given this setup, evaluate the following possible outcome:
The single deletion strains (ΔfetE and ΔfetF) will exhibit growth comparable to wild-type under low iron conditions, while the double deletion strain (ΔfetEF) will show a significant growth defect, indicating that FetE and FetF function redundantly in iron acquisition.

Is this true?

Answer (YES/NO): YES